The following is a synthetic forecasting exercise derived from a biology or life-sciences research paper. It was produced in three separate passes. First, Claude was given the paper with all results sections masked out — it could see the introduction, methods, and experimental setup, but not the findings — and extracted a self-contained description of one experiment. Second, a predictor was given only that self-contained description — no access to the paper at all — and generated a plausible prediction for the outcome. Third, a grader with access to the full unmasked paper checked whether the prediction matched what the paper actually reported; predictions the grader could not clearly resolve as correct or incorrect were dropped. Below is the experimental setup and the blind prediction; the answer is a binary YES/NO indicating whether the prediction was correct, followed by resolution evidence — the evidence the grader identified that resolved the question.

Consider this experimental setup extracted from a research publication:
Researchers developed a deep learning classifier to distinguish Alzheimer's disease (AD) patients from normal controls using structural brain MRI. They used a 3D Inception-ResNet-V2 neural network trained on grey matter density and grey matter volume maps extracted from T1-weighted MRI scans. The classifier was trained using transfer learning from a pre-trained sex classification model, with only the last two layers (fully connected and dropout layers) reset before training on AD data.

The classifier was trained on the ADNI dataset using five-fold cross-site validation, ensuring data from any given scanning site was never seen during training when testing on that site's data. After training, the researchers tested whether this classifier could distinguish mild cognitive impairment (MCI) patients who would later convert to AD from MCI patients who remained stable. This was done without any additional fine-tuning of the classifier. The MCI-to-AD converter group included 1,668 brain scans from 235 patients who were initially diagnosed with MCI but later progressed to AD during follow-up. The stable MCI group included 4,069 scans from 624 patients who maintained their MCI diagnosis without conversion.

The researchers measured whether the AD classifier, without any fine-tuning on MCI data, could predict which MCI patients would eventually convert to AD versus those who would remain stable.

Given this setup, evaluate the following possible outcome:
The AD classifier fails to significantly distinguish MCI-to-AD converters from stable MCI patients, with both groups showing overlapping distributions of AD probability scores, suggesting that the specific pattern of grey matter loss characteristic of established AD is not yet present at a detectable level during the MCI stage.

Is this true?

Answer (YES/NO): NO